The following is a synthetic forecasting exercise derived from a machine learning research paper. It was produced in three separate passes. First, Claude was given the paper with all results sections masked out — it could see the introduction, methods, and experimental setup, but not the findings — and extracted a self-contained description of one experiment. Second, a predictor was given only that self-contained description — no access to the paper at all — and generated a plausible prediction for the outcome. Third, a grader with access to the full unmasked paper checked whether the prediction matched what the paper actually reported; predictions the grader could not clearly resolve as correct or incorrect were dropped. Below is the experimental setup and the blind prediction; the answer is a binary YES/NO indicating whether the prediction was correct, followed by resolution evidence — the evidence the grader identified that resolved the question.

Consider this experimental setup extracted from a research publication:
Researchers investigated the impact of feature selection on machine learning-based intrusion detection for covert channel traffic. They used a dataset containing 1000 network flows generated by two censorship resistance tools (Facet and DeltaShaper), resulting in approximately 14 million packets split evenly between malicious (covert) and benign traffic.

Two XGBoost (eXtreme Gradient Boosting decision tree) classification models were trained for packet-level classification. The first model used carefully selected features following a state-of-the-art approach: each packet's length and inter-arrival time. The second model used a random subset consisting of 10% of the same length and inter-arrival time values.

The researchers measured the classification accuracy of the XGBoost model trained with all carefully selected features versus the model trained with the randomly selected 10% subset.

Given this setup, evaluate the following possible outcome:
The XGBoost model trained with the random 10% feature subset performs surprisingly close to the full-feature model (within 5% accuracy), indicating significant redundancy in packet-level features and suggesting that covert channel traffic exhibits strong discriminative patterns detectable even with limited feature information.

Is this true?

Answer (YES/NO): NO